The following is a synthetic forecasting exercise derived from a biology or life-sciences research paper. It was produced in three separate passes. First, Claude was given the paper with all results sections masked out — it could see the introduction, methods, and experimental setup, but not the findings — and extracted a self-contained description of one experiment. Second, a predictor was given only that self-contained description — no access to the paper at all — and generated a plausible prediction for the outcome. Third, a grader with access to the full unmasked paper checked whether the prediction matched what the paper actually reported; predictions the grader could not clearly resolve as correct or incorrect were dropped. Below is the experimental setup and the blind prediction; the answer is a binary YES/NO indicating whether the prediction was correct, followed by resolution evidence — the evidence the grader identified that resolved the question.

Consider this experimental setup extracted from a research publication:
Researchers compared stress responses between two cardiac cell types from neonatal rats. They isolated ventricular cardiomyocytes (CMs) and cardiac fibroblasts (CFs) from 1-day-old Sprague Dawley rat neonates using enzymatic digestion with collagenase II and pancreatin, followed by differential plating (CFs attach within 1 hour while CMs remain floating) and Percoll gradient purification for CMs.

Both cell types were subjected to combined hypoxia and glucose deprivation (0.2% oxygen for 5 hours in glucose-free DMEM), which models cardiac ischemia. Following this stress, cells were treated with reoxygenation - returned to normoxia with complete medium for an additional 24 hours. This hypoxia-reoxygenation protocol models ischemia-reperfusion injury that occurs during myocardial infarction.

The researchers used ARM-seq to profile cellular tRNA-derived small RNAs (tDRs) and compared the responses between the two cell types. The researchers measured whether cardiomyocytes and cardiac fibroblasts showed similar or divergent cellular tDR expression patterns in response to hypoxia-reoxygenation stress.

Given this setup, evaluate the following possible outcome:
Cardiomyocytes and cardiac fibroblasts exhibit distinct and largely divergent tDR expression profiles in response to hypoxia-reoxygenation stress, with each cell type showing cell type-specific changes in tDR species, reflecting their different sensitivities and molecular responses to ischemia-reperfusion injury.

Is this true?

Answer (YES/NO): NO